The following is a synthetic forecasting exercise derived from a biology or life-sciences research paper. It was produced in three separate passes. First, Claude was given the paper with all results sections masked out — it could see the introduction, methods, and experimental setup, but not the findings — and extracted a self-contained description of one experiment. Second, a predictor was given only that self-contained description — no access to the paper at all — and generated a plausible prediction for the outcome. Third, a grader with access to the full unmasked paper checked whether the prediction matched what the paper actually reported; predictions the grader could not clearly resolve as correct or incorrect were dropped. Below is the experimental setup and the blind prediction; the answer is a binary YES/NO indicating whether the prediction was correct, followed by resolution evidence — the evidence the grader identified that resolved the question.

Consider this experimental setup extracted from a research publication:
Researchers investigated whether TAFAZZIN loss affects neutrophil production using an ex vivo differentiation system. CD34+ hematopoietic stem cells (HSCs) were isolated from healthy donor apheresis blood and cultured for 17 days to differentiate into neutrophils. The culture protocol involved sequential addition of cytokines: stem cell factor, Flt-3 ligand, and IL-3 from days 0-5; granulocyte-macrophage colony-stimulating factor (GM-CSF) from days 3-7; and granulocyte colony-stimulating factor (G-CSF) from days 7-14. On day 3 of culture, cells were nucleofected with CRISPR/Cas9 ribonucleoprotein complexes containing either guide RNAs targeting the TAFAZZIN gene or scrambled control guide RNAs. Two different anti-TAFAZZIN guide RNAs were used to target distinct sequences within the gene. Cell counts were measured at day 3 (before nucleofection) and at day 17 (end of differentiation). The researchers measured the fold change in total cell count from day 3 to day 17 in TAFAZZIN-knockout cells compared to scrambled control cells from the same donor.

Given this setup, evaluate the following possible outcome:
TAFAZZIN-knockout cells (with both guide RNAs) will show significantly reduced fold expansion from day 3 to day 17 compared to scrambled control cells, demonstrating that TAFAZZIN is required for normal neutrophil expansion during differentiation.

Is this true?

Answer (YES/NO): NO